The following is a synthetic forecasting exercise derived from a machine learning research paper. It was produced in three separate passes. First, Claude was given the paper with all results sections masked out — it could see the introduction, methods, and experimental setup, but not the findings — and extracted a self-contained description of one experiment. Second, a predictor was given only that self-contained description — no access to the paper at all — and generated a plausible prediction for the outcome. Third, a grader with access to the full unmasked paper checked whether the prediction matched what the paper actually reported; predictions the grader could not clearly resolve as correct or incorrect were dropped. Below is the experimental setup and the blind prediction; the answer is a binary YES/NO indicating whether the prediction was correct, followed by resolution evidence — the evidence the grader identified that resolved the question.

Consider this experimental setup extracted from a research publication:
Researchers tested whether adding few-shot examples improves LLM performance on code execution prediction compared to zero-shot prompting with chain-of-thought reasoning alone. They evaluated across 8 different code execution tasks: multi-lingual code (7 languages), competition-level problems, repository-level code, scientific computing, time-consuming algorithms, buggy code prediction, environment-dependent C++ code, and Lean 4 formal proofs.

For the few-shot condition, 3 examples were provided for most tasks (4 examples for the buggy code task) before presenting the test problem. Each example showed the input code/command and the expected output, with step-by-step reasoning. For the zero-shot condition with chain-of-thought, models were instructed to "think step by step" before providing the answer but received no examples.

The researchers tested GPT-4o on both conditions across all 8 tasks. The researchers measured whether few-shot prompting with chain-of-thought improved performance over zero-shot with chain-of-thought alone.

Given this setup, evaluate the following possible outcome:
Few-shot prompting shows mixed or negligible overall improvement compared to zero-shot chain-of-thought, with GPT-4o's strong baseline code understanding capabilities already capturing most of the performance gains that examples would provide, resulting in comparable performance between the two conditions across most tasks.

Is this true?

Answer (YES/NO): NO